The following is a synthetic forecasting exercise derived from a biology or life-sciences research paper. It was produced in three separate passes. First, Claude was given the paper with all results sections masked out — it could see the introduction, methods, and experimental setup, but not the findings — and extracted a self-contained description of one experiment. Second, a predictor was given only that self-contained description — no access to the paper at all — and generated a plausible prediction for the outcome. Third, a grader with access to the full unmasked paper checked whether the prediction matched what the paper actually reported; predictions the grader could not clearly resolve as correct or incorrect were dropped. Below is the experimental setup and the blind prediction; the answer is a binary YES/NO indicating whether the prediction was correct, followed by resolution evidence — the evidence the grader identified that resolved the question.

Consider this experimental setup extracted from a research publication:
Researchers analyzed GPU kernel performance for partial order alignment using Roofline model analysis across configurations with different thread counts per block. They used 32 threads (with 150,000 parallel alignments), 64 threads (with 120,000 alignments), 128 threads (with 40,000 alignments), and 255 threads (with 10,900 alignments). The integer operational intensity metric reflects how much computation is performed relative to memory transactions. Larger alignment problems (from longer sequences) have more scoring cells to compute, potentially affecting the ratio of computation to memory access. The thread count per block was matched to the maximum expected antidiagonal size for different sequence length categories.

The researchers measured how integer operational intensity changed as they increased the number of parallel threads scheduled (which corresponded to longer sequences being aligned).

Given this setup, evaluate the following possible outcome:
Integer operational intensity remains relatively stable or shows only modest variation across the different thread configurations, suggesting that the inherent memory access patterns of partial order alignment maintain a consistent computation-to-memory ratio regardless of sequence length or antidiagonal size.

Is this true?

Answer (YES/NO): NO